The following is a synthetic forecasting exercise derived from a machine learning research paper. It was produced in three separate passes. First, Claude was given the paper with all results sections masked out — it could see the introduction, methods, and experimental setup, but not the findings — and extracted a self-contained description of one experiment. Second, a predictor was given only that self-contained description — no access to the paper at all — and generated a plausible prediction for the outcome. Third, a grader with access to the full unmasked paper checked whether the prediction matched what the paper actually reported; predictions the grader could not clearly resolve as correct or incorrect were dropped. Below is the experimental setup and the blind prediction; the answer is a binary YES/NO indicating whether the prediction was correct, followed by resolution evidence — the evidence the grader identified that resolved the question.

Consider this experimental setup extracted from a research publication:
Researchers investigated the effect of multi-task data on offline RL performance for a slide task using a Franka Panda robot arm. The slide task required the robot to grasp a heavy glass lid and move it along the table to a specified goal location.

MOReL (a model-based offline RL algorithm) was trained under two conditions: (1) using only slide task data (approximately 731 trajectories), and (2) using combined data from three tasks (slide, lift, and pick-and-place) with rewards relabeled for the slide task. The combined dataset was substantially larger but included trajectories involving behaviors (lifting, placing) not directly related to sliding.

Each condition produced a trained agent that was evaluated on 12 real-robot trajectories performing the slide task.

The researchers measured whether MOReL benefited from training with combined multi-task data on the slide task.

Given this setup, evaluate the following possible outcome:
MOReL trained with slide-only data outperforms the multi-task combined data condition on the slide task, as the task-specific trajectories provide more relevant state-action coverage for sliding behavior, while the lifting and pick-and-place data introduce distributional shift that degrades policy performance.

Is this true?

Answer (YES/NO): NO